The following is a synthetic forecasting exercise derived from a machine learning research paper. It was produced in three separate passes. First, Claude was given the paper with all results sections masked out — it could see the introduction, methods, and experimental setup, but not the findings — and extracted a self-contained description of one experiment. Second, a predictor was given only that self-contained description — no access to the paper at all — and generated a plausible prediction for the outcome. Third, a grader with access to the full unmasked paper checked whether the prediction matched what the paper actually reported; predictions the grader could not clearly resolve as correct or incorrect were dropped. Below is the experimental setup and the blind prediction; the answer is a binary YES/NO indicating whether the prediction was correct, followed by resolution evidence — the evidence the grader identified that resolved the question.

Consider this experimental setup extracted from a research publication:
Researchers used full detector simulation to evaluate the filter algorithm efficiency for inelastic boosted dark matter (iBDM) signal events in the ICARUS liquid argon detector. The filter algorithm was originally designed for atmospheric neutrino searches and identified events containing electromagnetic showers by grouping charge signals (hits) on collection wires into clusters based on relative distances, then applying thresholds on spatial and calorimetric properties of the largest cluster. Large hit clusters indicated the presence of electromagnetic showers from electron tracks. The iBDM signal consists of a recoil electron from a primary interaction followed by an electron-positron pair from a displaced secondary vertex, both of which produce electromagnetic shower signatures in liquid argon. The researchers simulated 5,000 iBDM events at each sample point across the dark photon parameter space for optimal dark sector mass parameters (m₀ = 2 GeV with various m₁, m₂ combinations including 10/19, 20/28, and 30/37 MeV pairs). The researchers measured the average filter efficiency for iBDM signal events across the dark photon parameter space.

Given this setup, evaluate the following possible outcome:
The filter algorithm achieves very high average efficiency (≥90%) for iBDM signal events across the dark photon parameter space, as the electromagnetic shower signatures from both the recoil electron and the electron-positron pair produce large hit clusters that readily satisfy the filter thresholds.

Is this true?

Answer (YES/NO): YES